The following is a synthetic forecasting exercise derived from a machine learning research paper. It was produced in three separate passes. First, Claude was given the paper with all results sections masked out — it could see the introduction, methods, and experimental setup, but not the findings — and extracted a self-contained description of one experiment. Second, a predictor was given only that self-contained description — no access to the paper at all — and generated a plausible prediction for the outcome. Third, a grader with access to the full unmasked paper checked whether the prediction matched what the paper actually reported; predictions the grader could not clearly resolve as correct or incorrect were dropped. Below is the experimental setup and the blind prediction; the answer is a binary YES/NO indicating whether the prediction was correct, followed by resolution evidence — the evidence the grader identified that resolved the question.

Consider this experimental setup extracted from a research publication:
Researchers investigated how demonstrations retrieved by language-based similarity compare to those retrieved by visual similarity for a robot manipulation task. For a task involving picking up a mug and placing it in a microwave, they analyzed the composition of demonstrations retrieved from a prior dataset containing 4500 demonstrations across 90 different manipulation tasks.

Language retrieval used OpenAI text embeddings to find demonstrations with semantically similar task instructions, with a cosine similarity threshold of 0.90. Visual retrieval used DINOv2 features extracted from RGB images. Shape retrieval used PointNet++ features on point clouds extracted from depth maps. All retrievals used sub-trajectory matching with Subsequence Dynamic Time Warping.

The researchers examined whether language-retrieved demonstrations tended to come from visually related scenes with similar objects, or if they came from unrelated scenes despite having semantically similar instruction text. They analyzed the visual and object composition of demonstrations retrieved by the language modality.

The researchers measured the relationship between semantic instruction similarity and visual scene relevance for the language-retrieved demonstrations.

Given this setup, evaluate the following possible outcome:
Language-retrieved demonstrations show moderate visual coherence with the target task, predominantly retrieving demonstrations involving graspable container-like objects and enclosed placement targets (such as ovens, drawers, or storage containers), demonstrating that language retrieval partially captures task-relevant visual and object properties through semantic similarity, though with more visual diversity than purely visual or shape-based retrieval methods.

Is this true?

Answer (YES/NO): NO